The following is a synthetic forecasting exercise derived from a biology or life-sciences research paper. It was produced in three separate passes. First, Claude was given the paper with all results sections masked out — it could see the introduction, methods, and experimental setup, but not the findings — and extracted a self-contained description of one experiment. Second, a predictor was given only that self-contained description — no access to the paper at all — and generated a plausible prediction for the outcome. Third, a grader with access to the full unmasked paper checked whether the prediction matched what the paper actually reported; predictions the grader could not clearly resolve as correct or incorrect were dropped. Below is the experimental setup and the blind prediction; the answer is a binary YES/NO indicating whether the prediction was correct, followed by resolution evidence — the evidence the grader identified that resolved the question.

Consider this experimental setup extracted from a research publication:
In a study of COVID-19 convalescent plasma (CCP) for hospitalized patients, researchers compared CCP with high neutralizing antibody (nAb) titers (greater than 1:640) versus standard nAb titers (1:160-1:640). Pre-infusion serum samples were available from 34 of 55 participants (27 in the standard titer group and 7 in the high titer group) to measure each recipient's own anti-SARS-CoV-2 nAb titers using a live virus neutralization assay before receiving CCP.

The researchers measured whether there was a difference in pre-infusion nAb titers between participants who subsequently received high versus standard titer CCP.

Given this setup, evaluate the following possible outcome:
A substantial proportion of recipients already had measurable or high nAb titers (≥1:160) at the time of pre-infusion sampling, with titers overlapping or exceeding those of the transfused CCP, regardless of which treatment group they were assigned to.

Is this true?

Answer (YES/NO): NO